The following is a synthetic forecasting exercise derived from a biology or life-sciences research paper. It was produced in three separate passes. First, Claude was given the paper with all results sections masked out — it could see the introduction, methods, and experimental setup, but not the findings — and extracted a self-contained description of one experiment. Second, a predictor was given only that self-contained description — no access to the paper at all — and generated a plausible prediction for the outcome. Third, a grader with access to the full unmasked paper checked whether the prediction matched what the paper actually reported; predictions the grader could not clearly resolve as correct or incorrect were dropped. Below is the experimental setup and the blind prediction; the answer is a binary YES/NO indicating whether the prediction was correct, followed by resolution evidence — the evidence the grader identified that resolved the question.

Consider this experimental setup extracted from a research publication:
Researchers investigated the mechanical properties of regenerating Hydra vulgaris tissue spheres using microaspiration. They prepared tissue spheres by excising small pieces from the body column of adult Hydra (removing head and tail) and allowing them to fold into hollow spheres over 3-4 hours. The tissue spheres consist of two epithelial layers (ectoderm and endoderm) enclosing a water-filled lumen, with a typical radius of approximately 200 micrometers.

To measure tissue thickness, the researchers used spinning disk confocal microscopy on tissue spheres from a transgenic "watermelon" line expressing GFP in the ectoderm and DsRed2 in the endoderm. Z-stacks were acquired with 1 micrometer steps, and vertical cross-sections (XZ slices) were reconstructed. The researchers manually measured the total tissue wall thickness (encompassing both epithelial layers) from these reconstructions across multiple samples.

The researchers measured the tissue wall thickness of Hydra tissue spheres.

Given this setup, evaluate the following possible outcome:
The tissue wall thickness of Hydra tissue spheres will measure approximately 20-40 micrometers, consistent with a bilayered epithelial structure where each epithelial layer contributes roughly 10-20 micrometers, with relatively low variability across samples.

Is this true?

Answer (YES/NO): NO